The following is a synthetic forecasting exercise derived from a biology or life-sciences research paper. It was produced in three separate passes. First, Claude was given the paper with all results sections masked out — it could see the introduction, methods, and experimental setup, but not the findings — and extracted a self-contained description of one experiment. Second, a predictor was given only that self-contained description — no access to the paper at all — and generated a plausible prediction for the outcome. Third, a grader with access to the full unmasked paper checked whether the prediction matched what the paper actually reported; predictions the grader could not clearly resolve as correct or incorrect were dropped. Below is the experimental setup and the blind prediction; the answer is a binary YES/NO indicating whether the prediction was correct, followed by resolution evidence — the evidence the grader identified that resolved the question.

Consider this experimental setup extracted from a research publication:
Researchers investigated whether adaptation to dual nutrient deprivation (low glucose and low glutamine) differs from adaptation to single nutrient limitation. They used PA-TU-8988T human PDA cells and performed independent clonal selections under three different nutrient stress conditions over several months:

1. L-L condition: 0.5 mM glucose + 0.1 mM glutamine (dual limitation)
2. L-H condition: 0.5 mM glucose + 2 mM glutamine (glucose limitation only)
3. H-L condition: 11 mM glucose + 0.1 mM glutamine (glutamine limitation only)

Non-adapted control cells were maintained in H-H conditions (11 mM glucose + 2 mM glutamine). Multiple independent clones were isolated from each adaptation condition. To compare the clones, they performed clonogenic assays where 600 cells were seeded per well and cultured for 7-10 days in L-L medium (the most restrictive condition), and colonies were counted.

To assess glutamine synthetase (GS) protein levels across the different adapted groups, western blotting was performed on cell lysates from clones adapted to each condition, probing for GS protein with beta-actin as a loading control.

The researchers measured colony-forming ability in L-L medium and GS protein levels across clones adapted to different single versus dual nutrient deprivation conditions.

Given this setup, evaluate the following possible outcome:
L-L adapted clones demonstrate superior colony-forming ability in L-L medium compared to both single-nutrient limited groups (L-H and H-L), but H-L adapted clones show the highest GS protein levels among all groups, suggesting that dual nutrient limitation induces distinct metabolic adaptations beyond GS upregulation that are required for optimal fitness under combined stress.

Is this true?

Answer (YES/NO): NO